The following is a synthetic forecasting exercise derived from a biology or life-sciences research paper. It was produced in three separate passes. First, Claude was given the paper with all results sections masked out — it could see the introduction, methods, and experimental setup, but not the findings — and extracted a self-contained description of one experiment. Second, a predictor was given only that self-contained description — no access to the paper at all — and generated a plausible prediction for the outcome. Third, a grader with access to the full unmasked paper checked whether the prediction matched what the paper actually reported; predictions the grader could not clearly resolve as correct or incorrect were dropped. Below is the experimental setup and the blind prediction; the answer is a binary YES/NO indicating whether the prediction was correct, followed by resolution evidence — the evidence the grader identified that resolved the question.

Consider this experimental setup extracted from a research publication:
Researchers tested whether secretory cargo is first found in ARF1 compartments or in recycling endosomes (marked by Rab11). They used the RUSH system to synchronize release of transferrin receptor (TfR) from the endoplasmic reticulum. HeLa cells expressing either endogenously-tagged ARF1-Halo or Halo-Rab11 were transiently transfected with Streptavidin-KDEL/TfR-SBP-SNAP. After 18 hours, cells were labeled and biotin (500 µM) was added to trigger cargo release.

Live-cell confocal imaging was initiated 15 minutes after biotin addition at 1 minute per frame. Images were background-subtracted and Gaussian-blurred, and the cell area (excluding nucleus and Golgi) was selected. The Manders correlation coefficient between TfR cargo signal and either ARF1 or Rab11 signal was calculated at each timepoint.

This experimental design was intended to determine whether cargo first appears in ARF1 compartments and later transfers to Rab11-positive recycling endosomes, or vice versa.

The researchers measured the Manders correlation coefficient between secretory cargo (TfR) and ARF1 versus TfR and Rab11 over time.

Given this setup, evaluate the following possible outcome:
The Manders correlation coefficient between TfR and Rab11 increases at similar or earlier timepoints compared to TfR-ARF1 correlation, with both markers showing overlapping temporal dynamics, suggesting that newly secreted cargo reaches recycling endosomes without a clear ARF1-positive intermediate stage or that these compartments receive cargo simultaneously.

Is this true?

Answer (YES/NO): NO